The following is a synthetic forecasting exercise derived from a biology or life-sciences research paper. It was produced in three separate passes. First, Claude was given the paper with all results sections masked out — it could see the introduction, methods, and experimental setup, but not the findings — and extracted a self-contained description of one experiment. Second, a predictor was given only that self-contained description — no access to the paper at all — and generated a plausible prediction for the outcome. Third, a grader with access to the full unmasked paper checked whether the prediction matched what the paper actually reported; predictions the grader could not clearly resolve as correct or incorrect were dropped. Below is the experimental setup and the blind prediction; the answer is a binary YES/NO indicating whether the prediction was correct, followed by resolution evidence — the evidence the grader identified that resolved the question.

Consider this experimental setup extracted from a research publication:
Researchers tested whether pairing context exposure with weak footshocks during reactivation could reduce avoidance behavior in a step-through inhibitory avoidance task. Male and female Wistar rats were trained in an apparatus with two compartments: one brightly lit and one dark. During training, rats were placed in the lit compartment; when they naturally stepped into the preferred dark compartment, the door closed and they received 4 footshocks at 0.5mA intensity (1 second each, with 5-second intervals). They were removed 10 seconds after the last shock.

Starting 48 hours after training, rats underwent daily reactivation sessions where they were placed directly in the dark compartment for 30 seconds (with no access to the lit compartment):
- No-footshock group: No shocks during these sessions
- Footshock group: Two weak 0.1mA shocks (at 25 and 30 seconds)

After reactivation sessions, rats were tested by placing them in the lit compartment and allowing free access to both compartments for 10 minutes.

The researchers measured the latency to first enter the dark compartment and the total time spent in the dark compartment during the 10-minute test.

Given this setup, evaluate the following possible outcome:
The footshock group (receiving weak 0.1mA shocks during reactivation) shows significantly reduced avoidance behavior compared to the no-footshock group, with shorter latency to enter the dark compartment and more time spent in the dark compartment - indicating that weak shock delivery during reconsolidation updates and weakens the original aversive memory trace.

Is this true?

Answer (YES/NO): YES